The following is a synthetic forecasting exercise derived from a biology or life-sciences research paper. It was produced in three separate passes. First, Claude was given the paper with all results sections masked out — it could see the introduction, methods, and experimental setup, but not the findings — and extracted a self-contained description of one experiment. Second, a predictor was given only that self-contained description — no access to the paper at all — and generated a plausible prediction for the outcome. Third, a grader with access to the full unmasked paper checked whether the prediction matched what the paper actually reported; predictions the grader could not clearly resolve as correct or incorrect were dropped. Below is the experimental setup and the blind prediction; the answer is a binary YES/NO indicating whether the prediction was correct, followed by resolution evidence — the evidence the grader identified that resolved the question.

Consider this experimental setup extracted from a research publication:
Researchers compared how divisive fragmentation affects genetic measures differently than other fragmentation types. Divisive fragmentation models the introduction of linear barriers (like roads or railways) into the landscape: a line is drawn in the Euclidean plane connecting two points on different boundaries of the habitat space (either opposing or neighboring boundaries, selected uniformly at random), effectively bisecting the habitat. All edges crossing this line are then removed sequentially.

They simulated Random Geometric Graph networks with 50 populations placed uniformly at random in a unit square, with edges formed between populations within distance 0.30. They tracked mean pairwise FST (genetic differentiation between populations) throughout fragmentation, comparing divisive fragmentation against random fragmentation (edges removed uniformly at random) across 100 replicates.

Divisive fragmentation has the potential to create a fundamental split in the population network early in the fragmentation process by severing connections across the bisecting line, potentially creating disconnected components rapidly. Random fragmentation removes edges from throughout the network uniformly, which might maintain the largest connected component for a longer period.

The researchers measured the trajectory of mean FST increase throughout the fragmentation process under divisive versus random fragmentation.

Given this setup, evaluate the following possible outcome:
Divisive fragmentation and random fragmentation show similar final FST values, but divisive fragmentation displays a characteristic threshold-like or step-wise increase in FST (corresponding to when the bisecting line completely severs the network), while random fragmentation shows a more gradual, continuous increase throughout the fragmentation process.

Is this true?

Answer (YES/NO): NO